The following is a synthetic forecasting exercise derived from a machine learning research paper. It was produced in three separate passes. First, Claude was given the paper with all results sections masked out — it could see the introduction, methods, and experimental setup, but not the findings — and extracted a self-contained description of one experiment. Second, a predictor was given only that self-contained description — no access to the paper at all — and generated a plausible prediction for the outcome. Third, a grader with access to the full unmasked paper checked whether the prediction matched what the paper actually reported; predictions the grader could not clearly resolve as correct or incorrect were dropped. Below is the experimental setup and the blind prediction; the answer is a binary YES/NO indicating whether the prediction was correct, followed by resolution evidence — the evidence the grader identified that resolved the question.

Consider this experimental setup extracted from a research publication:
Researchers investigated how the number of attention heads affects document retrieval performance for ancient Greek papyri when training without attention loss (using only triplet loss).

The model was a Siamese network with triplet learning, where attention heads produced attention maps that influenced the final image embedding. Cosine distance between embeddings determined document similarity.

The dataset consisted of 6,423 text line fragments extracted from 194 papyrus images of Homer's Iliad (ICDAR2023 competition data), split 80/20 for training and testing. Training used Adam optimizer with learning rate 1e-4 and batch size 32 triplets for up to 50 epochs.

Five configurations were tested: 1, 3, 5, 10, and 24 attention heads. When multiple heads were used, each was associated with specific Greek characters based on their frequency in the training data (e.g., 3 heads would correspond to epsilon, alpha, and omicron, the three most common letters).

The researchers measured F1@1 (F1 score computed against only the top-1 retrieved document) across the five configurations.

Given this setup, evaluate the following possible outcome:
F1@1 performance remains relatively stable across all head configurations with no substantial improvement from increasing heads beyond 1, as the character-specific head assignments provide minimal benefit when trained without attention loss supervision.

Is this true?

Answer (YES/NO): NO